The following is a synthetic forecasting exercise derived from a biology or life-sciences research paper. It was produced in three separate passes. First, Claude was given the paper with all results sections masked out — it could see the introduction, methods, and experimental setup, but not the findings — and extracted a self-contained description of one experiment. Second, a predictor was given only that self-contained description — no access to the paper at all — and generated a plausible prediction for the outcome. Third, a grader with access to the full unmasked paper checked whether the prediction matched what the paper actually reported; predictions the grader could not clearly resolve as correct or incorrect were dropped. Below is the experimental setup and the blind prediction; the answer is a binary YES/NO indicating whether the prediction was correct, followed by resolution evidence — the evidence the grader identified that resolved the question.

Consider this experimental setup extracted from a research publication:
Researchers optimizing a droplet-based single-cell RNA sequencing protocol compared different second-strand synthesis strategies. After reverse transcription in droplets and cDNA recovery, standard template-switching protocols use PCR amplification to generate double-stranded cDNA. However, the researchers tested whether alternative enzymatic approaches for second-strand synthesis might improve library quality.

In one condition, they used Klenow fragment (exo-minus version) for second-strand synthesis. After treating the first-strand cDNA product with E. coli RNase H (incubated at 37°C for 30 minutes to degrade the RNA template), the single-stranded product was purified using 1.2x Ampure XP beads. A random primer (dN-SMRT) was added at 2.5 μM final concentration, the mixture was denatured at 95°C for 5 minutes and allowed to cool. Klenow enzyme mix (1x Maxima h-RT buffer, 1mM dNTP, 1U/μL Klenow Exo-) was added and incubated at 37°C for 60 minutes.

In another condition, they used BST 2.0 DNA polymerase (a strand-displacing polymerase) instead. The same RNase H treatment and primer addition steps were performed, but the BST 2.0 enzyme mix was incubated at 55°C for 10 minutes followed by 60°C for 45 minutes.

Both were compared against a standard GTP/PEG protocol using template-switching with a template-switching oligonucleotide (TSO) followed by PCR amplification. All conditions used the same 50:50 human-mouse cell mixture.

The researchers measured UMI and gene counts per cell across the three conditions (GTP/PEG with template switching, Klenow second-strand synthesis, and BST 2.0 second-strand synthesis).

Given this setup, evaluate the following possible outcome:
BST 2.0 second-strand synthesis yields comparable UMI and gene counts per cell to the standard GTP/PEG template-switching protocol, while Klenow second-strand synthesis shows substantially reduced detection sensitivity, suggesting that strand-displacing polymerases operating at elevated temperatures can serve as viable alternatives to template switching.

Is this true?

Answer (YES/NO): NO